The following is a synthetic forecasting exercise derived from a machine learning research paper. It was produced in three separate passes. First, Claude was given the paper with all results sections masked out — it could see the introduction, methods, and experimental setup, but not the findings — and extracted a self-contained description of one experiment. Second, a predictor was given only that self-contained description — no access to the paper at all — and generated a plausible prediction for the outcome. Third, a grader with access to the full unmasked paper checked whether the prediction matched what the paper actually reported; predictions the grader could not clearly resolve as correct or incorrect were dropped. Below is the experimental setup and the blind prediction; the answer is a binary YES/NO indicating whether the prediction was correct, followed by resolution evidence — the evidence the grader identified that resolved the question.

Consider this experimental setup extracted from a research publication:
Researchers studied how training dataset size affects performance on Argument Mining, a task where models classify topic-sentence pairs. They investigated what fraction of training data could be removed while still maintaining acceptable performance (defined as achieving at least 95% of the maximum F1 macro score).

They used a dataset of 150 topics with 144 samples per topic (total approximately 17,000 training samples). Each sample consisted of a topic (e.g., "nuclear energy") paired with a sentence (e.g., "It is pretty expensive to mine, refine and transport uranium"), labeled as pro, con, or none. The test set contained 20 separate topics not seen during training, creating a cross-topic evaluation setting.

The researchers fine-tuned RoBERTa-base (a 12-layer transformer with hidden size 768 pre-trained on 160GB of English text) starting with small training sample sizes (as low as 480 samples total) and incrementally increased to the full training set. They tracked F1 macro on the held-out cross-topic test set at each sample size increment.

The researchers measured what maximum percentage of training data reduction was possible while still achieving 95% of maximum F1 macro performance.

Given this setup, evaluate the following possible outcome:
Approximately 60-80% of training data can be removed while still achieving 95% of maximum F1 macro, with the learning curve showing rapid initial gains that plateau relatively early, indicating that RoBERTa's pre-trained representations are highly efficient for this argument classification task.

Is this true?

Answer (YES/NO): YES